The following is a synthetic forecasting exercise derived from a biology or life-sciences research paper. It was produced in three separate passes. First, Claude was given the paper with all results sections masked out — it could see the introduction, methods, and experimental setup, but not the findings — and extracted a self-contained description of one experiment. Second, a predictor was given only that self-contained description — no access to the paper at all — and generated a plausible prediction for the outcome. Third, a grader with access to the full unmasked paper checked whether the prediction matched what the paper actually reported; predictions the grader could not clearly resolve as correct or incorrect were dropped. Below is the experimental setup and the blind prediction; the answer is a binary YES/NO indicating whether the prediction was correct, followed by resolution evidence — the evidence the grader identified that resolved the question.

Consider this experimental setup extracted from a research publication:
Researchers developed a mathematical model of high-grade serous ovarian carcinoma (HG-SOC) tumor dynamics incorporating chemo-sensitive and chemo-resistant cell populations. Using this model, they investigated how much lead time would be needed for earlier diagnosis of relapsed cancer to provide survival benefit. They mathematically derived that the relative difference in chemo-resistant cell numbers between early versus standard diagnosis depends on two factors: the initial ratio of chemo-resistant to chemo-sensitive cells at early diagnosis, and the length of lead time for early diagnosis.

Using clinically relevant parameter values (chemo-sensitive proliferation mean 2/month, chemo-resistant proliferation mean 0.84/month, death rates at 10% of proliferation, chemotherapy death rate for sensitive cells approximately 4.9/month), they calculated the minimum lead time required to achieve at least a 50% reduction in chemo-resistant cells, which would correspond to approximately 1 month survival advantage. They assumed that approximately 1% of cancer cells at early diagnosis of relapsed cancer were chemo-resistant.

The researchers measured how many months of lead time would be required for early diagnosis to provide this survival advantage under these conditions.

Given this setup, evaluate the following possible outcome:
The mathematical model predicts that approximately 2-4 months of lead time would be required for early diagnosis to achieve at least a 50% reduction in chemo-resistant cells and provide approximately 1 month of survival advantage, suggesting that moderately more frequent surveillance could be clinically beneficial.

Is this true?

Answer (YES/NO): NO